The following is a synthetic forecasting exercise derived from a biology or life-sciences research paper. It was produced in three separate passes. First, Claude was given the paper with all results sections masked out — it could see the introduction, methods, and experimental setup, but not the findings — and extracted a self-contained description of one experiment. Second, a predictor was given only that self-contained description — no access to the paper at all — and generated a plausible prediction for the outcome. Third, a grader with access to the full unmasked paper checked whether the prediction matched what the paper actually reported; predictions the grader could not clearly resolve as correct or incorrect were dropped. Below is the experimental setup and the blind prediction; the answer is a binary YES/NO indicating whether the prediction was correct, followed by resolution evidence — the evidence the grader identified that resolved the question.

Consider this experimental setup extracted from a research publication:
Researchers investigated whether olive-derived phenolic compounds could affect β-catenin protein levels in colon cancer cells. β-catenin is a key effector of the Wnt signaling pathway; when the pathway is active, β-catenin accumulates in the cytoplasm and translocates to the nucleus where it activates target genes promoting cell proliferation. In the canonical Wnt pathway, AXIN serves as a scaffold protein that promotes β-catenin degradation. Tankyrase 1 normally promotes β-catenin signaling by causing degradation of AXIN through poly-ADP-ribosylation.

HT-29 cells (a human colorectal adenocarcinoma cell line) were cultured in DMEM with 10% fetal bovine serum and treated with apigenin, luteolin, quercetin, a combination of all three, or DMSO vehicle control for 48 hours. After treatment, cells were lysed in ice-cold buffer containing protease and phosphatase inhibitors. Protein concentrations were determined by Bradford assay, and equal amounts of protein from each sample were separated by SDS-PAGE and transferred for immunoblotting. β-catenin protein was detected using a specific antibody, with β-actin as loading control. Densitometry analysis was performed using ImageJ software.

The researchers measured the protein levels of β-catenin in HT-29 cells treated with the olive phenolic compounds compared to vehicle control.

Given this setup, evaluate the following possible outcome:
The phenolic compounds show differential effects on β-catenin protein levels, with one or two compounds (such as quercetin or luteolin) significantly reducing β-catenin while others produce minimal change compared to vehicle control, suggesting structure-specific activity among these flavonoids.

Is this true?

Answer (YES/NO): NO